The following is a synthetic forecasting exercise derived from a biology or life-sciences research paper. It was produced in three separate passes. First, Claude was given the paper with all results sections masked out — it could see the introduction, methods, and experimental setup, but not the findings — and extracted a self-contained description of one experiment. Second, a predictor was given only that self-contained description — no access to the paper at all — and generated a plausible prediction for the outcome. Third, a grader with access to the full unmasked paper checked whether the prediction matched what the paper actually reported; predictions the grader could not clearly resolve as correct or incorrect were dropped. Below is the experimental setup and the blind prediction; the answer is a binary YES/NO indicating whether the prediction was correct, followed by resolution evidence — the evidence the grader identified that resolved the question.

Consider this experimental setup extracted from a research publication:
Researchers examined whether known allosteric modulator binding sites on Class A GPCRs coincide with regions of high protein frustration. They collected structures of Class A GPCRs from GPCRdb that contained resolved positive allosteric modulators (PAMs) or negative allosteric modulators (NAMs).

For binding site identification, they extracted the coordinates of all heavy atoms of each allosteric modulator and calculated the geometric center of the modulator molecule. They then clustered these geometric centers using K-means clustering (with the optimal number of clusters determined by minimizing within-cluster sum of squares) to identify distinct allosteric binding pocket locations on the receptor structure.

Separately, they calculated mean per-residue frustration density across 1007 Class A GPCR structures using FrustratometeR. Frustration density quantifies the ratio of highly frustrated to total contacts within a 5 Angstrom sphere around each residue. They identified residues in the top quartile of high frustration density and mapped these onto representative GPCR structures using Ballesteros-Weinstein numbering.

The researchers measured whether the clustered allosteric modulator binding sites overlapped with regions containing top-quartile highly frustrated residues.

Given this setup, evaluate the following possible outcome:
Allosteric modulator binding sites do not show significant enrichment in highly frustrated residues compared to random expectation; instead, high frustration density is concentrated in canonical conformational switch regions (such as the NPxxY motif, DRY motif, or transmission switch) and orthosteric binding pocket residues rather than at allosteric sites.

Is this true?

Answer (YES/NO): NO